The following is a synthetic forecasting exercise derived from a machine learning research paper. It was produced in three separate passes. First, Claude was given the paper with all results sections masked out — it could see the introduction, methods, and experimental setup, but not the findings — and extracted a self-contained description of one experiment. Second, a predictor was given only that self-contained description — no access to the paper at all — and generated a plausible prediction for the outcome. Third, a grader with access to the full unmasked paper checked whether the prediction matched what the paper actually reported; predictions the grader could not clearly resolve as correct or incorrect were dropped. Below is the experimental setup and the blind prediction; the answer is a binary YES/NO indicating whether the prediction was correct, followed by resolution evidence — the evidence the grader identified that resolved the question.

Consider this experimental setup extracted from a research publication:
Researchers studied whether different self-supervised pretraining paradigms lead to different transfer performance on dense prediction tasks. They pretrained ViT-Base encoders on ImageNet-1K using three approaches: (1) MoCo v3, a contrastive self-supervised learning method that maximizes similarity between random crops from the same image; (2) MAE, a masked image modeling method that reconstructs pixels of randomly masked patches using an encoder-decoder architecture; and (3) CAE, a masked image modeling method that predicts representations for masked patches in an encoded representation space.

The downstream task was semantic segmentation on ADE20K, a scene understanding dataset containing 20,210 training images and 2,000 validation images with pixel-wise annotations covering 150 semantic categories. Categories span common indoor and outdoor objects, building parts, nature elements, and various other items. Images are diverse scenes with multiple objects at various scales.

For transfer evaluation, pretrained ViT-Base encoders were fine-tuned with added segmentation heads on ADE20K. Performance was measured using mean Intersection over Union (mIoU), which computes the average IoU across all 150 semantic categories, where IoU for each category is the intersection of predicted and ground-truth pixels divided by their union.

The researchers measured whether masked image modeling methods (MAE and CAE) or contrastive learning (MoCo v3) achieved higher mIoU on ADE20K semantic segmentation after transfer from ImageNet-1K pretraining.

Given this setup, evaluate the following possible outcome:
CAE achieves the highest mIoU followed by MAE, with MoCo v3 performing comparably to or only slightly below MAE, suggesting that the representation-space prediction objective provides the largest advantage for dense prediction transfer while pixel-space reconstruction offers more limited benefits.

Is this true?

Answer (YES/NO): YES